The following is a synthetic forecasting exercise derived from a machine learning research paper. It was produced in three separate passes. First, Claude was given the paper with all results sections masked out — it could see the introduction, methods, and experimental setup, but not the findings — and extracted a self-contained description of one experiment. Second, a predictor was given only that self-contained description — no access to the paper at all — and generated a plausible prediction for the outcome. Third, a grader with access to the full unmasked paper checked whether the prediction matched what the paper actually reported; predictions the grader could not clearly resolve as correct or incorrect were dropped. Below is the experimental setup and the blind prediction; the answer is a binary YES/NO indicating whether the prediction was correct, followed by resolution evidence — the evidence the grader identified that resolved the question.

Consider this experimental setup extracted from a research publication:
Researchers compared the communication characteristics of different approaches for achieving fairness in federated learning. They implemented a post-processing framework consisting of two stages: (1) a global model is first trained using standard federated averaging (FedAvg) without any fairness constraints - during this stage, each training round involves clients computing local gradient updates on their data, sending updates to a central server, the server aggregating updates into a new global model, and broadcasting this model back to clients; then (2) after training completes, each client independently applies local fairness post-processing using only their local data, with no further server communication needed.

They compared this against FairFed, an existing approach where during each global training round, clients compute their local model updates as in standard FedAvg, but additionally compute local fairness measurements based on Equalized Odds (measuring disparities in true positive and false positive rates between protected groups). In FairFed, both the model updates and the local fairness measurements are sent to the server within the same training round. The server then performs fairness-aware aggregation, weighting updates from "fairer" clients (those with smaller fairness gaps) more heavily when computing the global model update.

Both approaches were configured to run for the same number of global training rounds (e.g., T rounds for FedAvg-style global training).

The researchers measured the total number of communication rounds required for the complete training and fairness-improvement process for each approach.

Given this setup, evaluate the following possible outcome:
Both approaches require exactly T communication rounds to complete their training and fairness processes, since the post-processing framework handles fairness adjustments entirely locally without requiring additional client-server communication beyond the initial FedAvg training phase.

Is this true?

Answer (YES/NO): NO